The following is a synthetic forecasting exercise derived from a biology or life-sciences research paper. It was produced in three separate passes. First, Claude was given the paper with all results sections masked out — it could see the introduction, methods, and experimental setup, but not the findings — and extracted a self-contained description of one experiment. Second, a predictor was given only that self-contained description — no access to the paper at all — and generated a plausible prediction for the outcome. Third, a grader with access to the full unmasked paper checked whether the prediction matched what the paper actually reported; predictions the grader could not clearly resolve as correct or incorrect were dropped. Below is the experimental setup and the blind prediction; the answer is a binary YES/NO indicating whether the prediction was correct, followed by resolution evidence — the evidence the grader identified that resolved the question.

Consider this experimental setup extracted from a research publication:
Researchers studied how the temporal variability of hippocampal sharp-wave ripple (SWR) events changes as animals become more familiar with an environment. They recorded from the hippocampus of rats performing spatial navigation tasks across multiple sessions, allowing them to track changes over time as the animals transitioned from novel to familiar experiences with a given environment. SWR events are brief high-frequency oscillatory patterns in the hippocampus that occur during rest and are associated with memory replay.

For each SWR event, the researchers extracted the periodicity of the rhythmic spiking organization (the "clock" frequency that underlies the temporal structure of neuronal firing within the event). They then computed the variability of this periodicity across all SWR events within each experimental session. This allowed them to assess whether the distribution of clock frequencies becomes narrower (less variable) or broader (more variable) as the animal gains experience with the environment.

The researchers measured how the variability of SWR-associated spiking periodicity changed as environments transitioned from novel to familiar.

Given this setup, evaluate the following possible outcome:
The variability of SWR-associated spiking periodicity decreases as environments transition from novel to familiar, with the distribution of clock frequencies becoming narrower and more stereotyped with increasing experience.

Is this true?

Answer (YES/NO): NO